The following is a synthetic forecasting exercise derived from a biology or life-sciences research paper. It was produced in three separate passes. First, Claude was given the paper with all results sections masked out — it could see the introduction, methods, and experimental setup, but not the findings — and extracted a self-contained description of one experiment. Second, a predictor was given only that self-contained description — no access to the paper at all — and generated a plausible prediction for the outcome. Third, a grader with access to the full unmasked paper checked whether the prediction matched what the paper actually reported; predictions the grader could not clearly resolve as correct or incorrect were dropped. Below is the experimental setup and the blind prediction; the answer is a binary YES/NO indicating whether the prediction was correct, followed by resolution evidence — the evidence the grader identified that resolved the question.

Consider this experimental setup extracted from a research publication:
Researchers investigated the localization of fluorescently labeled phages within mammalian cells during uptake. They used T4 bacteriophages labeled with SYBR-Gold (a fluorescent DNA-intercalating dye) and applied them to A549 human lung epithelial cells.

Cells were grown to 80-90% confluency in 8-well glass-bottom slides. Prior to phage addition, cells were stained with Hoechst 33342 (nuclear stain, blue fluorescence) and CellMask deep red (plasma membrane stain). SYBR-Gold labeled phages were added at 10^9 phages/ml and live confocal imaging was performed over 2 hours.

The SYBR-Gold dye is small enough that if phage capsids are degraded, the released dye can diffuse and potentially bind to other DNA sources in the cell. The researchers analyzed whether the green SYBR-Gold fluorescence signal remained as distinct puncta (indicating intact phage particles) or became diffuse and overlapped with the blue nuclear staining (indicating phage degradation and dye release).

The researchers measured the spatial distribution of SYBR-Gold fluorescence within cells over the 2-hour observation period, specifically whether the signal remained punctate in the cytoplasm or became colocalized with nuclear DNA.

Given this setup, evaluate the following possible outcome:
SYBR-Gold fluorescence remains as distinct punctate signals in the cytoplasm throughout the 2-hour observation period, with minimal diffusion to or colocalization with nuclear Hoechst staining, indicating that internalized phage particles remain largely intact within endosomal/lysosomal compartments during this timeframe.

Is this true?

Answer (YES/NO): NO